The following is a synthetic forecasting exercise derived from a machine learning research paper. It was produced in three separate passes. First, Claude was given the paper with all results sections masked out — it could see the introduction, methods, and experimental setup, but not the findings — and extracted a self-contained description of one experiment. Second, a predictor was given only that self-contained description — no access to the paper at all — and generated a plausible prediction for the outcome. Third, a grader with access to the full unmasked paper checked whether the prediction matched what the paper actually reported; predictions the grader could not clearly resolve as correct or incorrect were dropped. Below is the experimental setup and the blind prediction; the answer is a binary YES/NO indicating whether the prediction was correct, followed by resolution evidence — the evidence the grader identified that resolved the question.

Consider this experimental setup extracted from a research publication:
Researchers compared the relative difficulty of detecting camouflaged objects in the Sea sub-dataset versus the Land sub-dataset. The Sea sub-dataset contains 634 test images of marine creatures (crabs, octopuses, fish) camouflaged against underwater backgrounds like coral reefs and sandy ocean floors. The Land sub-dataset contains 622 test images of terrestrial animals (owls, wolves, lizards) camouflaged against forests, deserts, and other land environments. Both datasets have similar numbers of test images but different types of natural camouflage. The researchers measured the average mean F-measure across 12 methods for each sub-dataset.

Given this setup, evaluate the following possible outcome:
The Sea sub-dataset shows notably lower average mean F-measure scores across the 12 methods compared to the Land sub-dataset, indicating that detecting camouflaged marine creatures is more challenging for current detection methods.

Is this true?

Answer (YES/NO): NO